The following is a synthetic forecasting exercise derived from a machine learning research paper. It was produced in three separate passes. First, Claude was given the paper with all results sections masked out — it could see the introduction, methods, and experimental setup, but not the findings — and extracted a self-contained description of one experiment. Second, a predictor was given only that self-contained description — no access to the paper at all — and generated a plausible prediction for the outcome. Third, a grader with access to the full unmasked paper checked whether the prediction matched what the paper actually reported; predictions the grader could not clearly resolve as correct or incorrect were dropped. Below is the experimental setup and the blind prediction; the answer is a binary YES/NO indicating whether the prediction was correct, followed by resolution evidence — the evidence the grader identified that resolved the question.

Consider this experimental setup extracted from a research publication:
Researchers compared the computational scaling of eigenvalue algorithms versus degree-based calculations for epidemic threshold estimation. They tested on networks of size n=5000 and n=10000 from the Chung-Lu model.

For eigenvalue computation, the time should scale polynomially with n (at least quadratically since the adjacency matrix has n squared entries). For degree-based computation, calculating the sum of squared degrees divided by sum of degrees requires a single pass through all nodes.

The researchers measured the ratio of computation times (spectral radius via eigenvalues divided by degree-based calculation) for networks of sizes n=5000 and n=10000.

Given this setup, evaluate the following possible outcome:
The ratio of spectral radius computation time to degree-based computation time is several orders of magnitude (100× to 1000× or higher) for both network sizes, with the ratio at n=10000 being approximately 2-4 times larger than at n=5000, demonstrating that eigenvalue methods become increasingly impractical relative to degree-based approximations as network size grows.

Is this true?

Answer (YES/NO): NO